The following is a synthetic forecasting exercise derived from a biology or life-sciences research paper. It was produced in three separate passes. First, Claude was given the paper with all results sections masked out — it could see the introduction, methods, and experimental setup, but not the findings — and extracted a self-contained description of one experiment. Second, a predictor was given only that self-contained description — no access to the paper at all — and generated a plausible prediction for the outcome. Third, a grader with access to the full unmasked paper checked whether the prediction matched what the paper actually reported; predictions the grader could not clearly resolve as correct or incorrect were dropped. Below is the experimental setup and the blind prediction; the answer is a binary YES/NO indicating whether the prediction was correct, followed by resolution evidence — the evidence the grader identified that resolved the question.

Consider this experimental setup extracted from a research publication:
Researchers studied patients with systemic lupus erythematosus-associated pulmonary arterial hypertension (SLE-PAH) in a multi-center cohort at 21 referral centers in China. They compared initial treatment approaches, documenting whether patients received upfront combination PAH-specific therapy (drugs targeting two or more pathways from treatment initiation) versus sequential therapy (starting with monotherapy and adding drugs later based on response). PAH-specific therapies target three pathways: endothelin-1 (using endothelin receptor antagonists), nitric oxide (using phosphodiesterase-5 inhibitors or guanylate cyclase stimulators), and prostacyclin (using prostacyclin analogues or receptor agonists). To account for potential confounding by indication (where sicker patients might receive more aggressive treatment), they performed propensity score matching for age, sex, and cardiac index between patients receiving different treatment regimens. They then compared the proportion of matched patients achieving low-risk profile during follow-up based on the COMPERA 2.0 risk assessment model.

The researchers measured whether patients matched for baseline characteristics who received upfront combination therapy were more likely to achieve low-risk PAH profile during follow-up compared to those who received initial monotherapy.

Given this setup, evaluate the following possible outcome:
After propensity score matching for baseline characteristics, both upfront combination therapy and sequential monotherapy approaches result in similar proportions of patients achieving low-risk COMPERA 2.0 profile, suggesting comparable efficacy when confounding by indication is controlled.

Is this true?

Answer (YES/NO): NO